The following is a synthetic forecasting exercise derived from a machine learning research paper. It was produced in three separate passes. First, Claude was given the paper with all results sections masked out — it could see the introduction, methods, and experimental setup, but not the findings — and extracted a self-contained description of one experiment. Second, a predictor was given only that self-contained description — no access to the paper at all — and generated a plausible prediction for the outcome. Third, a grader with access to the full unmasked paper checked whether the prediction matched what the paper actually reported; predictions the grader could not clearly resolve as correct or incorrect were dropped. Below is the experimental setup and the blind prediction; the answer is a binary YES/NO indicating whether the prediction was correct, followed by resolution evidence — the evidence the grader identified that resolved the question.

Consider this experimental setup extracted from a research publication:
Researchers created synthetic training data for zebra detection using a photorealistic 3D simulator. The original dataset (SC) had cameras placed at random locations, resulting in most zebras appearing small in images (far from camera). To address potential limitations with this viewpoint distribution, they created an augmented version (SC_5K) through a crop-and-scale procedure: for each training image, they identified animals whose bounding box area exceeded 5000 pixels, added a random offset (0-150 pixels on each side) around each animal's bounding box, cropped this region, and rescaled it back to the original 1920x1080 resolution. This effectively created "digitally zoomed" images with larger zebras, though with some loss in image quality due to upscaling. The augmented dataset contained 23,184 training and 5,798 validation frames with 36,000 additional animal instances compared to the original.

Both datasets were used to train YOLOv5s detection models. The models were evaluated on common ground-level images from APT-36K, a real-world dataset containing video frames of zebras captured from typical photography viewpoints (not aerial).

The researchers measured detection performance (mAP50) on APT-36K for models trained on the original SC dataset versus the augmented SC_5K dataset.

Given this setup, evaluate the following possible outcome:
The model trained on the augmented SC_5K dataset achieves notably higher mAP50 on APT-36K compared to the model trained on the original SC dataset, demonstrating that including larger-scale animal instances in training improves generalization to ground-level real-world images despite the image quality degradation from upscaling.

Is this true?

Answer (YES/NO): YES